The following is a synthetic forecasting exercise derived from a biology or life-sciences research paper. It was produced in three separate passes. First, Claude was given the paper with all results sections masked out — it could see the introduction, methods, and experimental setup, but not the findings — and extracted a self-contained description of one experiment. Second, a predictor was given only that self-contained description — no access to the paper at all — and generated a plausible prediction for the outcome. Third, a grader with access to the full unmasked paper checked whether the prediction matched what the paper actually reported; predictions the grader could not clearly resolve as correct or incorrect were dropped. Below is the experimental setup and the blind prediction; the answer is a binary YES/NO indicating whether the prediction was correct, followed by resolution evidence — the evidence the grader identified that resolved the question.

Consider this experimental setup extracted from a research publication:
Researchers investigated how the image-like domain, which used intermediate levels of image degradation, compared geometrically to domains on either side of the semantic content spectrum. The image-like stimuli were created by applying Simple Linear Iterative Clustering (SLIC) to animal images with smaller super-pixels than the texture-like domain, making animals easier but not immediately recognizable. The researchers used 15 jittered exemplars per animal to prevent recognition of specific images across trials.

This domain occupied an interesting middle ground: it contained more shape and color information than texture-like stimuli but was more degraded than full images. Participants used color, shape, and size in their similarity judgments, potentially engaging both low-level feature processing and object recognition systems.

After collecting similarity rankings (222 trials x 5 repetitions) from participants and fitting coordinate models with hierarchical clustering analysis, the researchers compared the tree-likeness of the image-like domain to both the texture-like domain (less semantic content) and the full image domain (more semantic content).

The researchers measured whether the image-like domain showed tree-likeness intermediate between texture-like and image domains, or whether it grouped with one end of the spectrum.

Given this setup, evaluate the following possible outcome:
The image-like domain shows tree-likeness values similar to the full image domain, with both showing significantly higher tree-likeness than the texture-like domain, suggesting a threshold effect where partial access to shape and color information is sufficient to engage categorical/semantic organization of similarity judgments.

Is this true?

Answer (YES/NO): YES